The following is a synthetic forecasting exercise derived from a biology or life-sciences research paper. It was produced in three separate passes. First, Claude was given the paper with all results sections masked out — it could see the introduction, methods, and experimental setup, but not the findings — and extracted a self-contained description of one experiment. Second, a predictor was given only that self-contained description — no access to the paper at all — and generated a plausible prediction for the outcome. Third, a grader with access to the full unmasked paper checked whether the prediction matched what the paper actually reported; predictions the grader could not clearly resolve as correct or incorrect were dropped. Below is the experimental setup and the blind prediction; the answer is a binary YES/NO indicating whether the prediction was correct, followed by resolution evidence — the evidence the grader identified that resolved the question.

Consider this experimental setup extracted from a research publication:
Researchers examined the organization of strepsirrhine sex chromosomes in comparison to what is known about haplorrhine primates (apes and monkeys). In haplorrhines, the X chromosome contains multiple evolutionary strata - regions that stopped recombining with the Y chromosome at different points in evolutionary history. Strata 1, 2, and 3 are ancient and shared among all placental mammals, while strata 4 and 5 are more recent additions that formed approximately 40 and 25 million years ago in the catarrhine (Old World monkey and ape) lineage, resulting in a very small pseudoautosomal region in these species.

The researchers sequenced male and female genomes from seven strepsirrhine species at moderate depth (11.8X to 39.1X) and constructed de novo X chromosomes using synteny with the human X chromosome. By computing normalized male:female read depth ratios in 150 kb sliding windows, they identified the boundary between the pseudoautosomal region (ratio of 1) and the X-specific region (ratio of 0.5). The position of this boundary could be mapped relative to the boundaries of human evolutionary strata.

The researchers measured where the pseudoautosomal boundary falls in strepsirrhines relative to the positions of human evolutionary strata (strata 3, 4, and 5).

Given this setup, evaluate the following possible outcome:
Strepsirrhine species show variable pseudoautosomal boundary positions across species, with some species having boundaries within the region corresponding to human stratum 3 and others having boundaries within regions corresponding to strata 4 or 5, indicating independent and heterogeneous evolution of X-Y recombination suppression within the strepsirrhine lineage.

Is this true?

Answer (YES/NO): NO